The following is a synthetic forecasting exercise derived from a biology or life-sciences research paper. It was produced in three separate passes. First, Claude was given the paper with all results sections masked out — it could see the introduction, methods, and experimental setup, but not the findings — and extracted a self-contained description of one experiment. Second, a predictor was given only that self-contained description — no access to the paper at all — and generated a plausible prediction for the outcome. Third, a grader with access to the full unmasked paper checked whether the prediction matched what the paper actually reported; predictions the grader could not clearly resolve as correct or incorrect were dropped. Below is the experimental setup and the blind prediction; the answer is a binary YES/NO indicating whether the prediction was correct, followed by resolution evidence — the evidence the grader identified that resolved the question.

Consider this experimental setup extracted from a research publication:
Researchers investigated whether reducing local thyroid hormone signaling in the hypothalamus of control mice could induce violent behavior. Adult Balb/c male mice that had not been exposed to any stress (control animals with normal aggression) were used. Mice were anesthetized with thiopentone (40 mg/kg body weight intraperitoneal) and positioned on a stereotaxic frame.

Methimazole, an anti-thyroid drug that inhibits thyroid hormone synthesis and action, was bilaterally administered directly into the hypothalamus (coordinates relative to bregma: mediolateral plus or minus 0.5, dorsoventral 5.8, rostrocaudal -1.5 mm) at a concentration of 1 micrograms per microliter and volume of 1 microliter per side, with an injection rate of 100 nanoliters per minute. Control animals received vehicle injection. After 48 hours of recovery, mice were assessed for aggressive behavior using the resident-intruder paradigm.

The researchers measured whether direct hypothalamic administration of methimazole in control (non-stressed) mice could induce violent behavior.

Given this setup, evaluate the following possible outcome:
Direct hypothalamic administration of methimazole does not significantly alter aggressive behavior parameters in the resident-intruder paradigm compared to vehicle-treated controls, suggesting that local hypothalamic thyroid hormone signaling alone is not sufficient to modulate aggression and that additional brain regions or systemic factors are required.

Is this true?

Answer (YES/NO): NO